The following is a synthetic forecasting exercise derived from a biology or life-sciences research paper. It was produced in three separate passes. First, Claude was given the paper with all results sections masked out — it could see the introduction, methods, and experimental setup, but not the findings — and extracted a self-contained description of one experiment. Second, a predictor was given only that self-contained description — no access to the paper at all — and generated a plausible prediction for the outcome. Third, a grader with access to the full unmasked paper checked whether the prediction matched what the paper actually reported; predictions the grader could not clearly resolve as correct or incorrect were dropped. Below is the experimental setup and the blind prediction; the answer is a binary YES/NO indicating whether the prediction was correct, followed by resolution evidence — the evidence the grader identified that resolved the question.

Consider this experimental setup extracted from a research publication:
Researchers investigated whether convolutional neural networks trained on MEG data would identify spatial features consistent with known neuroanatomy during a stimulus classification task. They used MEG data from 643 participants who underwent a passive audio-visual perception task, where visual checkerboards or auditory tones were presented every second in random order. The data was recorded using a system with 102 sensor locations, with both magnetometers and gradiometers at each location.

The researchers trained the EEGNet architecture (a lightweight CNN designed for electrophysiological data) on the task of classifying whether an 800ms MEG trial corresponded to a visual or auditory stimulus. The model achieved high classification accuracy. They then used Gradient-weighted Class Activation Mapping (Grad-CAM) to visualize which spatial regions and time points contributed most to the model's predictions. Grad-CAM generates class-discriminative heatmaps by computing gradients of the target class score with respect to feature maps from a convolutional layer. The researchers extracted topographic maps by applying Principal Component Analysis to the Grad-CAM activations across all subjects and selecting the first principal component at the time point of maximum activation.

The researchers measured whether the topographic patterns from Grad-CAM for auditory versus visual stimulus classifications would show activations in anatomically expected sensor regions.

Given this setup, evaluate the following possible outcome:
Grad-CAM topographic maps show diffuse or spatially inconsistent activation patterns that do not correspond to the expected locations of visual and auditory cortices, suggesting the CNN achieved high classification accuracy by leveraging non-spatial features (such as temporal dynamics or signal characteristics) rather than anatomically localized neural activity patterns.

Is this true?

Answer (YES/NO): NO